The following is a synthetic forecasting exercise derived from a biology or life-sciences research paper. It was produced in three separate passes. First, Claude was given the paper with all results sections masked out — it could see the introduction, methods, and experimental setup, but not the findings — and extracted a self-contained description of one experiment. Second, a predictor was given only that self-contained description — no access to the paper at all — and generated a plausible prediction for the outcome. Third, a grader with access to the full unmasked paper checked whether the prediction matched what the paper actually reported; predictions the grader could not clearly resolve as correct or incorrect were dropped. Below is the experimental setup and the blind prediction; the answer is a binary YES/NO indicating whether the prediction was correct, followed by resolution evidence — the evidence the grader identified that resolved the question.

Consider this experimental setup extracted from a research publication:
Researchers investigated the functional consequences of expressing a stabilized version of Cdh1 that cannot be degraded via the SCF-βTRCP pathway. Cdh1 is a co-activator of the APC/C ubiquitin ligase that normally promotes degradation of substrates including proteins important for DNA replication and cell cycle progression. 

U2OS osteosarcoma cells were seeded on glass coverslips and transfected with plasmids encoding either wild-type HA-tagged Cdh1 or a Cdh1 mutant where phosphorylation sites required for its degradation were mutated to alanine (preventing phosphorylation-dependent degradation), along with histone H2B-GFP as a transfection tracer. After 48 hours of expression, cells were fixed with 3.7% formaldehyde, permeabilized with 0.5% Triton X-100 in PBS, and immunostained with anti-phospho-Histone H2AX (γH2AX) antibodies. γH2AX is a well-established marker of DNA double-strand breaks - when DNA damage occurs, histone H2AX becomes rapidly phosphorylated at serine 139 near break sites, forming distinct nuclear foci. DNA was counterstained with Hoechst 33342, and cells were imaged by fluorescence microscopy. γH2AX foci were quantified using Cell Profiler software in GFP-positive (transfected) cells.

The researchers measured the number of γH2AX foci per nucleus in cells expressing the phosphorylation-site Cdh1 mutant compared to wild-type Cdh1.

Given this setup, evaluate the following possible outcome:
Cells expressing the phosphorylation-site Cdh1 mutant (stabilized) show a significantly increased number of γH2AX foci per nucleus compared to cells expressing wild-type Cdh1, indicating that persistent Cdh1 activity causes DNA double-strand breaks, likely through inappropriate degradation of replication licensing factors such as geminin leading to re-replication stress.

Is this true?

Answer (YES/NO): YES